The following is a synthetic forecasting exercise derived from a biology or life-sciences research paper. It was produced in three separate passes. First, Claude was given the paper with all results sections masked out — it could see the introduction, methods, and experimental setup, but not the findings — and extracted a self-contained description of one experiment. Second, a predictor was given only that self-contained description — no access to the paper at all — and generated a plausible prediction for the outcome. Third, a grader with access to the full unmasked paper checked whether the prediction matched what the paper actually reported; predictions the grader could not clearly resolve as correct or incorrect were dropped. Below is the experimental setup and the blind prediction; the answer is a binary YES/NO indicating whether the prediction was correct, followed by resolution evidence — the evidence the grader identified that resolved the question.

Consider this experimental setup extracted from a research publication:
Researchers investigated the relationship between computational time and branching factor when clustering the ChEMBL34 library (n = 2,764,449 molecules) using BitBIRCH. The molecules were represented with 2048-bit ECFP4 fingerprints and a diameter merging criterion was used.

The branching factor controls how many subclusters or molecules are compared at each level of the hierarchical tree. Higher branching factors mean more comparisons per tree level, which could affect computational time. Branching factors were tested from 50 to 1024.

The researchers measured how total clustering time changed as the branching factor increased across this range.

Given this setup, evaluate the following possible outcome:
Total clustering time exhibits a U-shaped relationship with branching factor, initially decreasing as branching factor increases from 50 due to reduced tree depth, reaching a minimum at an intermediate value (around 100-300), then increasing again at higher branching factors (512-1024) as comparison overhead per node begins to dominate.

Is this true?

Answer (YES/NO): NO